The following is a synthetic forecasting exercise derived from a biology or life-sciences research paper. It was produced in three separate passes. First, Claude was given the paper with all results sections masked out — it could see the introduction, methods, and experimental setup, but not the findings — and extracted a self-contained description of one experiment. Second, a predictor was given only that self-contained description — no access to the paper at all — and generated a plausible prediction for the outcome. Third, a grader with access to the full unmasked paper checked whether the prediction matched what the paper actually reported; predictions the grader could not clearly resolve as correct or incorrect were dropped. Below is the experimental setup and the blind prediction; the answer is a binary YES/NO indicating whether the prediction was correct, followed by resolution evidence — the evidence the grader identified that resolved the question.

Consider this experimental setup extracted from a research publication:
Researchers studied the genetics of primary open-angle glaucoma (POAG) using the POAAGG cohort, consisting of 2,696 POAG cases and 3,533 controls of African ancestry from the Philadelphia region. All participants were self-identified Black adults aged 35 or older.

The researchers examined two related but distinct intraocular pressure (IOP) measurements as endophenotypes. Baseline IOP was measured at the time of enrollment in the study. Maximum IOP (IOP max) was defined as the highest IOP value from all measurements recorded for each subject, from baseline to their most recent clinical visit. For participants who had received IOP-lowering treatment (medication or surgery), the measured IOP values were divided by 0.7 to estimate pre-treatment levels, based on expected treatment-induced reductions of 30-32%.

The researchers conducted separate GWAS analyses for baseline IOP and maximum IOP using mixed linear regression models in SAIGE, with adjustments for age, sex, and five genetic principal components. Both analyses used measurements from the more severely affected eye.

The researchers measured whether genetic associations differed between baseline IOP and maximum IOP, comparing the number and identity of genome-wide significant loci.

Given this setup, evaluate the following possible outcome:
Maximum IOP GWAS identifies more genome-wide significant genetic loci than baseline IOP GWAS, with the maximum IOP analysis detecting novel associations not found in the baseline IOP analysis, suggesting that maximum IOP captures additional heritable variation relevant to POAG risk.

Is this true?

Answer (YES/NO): NO